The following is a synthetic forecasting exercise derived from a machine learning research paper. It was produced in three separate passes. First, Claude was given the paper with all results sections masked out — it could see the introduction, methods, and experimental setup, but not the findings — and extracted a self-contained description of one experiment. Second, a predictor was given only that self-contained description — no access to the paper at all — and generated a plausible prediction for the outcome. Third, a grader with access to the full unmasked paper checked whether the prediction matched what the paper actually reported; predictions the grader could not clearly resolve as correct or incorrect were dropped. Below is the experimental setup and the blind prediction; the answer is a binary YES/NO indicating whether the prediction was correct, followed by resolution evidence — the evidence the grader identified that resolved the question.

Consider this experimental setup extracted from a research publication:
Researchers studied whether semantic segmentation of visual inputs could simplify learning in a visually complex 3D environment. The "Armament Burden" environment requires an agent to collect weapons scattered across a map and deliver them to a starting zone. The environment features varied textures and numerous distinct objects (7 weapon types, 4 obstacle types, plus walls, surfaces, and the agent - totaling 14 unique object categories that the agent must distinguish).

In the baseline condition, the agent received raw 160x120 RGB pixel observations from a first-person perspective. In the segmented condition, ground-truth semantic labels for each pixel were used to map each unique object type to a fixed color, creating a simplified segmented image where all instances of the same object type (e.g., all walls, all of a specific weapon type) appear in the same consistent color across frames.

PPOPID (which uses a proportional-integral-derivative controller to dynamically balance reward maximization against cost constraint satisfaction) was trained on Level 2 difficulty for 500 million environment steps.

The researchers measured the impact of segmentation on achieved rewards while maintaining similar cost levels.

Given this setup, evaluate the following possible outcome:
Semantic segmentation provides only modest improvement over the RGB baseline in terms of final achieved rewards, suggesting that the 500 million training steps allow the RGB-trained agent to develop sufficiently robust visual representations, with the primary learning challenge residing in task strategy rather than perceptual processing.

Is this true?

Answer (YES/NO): NO